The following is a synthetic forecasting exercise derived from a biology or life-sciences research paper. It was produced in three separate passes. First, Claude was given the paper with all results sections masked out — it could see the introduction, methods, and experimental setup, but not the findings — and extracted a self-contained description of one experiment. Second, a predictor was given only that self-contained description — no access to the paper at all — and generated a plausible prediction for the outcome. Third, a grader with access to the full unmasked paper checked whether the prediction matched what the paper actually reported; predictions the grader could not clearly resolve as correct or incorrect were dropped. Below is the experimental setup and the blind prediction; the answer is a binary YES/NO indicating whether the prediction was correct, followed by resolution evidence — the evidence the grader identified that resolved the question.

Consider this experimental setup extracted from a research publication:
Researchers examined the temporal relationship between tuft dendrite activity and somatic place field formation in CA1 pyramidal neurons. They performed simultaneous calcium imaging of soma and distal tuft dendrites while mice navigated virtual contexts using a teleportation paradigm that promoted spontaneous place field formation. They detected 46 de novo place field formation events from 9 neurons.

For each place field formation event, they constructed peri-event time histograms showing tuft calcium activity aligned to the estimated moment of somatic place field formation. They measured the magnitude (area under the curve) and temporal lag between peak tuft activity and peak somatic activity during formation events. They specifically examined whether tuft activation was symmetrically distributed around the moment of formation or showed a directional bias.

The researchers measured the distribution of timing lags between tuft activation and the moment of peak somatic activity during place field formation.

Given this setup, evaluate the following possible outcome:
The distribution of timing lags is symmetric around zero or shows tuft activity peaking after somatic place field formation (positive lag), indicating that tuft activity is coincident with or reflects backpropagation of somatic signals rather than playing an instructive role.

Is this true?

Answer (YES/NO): NO